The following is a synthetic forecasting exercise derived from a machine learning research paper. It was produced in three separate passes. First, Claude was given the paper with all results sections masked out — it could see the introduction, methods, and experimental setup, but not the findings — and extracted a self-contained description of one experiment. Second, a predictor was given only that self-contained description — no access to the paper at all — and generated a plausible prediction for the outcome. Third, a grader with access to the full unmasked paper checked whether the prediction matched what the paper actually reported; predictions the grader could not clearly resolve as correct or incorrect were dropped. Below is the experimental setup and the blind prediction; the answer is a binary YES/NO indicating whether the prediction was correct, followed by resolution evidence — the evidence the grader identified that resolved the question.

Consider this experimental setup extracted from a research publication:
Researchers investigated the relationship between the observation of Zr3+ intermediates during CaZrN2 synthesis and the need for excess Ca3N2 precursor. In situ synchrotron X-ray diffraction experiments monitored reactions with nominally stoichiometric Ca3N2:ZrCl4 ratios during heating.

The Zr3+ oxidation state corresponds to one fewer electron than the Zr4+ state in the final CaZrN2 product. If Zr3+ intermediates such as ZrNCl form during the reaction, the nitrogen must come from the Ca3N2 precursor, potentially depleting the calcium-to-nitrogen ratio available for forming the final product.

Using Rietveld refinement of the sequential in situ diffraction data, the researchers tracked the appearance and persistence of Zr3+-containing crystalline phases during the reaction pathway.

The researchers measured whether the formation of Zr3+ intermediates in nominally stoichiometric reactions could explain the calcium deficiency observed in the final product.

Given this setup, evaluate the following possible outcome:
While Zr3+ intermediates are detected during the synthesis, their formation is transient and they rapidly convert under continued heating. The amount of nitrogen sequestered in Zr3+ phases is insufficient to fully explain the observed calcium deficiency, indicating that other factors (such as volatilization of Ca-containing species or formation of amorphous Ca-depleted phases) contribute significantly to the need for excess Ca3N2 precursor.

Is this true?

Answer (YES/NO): NO